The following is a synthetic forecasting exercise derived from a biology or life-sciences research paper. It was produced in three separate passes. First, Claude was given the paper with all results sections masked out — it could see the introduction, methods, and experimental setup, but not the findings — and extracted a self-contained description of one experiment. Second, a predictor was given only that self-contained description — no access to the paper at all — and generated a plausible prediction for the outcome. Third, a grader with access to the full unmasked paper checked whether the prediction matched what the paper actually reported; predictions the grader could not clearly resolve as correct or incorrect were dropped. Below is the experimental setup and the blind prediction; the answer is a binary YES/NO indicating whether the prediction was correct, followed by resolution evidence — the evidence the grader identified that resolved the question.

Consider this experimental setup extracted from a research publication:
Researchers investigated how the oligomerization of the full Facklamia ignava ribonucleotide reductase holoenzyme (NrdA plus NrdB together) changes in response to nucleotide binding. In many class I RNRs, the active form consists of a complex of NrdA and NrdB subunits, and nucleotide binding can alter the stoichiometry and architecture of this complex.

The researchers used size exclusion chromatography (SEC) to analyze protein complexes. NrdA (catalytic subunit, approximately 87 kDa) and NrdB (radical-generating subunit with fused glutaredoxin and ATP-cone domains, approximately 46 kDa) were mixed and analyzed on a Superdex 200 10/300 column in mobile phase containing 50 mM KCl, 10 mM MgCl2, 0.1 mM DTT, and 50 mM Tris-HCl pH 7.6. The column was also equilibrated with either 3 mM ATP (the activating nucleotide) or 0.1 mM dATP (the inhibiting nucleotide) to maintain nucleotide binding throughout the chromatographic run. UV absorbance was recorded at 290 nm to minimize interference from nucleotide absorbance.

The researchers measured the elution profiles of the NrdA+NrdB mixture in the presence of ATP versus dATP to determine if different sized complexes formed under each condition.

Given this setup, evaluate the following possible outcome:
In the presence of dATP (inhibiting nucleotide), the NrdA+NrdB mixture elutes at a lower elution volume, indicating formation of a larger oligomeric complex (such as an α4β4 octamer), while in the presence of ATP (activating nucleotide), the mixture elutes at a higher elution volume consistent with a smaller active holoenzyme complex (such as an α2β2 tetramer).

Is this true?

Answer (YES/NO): YES